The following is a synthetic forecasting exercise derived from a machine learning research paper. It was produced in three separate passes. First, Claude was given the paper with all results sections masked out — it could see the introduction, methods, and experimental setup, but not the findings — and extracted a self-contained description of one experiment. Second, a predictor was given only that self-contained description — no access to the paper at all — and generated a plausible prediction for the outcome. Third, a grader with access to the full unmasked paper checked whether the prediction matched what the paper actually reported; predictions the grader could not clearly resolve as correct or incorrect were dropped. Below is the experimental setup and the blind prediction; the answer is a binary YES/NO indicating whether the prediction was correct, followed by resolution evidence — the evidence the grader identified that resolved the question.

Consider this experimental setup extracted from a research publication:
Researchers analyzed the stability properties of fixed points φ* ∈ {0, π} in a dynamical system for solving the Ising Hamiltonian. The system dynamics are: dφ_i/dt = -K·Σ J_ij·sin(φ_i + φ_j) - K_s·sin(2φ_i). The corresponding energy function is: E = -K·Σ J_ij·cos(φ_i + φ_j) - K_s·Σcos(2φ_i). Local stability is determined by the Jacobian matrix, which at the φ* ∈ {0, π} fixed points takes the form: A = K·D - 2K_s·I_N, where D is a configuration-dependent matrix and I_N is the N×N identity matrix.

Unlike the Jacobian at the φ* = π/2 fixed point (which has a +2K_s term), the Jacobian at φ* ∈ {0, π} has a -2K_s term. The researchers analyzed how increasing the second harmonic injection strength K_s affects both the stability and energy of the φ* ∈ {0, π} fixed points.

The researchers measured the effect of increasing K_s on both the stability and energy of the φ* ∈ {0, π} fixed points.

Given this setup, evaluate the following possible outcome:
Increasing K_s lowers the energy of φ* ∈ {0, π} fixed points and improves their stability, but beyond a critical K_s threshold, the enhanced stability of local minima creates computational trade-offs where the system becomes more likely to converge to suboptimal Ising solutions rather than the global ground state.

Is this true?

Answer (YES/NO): NO